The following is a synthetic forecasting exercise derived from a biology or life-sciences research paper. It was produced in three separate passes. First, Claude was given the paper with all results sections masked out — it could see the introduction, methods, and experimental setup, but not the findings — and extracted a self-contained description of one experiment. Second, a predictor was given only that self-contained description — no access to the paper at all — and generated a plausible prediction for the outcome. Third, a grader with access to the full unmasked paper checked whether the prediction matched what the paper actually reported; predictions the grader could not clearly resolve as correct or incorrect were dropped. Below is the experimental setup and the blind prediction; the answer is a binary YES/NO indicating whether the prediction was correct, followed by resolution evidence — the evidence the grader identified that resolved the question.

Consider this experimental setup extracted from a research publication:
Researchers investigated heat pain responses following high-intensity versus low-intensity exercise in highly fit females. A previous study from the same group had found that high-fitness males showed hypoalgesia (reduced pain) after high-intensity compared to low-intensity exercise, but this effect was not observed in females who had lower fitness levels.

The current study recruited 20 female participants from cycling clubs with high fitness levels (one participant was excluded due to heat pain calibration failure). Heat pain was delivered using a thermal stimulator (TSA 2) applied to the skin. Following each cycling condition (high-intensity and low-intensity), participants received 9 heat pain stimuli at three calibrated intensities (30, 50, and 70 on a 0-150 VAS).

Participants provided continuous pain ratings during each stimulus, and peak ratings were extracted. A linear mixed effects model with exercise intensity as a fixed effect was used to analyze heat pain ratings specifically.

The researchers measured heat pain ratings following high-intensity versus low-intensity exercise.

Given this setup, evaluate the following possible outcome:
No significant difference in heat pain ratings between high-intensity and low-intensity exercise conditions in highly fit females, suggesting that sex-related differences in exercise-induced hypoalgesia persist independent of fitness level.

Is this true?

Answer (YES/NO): NO